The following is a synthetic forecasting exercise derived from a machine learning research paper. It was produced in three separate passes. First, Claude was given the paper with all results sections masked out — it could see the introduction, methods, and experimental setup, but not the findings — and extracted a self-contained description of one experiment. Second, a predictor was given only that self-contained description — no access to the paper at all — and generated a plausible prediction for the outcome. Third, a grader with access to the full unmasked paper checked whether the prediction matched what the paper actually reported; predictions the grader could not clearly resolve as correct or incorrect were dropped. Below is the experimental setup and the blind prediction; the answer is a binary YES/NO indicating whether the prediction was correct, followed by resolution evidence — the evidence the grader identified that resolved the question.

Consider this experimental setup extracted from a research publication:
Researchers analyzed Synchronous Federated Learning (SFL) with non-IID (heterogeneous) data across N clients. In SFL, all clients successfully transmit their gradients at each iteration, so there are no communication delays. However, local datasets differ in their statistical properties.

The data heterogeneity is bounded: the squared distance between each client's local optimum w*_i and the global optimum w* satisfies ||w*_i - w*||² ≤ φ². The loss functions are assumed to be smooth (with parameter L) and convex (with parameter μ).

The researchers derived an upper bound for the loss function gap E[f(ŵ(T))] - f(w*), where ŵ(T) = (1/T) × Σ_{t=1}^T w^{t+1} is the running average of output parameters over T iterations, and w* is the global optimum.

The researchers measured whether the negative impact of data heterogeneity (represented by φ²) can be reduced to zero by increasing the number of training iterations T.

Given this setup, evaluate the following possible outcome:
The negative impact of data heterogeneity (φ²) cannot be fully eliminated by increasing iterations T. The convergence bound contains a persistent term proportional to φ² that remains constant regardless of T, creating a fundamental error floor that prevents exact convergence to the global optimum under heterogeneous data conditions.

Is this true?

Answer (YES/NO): NO